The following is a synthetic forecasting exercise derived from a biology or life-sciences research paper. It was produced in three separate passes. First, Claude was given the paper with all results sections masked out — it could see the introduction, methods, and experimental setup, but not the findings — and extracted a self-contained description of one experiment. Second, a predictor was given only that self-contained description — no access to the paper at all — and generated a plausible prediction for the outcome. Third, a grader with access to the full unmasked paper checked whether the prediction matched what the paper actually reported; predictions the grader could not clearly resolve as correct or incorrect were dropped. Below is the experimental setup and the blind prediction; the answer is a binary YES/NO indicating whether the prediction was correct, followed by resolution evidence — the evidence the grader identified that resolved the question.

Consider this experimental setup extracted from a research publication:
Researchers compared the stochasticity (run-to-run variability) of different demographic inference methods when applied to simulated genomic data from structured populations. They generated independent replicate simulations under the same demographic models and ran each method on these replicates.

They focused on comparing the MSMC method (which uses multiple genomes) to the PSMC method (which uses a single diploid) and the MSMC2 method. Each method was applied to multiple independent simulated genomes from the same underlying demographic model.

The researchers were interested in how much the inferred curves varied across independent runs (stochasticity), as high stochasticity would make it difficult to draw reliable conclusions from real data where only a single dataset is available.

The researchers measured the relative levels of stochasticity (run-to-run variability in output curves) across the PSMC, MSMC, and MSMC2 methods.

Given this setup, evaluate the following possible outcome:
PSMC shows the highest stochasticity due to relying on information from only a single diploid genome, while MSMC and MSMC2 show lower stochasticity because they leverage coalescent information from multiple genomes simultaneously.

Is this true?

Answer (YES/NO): NO